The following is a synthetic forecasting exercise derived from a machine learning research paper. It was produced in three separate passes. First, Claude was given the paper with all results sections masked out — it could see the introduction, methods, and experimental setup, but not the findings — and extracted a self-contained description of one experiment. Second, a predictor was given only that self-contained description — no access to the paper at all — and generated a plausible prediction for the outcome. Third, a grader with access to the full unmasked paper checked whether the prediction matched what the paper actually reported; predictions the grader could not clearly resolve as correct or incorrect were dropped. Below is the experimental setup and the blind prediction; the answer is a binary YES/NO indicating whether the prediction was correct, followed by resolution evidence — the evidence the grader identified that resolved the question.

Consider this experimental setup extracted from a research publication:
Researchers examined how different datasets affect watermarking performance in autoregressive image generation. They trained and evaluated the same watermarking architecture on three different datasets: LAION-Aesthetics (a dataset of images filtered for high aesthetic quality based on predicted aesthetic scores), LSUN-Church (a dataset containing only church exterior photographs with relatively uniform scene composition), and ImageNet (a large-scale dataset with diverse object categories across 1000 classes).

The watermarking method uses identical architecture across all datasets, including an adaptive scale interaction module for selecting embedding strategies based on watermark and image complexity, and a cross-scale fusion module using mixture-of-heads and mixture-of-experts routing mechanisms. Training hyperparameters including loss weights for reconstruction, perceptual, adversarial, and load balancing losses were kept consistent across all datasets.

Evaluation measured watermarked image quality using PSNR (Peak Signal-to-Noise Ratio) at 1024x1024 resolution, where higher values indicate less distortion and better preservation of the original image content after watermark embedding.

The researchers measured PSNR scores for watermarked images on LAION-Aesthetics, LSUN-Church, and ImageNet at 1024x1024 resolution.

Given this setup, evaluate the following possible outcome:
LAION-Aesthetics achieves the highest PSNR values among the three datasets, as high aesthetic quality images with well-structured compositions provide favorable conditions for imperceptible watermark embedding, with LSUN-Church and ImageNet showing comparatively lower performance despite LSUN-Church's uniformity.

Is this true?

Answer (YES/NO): YES